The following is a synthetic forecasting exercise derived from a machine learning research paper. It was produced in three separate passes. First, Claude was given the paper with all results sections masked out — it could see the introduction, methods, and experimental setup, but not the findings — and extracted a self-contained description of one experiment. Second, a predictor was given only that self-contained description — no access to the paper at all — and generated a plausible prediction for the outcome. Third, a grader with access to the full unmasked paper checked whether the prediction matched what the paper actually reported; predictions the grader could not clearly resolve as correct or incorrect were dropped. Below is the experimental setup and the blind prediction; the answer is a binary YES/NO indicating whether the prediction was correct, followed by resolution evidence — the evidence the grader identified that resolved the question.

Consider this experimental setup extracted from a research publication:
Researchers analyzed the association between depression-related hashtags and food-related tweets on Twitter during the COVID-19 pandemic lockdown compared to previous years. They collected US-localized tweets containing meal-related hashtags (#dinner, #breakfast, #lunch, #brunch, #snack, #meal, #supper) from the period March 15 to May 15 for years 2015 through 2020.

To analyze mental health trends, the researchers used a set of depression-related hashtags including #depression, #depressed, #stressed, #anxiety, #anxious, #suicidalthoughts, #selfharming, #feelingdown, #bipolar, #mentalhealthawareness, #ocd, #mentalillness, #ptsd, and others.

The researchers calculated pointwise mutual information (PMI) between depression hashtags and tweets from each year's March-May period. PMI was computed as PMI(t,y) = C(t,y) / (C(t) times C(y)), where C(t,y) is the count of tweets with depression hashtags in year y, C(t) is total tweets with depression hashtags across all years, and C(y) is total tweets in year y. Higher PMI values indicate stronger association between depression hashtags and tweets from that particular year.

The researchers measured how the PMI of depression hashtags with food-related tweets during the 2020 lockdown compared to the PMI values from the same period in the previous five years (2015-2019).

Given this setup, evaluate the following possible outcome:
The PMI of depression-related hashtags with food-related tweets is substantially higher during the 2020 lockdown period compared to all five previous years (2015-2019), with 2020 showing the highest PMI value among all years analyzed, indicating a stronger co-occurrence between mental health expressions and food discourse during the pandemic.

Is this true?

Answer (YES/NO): YES